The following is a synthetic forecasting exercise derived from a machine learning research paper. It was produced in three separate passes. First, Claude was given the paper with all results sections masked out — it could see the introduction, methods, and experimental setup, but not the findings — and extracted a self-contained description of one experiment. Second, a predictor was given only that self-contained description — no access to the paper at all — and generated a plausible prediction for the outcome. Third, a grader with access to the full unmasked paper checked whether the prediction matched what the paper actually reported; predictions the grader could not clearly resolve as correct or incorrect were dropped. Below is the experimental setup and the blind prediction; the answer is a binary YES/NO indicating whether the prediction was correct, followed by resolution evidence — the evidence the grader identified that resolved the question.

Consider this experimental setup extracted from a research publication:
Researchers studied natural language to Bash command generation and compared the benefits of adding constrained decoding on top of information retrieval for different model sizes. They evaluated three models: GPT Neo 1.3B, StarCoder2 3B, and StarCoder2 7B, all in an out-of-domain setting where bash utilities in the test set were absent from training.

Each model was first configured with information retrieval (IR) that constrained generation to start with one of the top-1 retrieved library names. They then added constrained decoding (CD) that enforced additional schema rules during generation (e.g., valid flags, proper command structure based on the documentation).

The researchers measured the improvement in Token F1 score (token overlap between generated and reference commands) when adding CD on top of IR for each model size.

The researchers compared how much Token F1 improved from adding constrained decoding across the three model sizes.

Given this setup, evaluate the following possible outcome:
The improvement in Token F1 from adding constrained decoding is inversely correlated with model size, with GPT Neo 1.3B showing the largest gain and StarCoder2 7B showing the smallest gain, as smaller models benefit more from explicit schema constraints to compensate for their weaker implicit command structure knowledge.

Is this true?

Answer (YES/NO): NO